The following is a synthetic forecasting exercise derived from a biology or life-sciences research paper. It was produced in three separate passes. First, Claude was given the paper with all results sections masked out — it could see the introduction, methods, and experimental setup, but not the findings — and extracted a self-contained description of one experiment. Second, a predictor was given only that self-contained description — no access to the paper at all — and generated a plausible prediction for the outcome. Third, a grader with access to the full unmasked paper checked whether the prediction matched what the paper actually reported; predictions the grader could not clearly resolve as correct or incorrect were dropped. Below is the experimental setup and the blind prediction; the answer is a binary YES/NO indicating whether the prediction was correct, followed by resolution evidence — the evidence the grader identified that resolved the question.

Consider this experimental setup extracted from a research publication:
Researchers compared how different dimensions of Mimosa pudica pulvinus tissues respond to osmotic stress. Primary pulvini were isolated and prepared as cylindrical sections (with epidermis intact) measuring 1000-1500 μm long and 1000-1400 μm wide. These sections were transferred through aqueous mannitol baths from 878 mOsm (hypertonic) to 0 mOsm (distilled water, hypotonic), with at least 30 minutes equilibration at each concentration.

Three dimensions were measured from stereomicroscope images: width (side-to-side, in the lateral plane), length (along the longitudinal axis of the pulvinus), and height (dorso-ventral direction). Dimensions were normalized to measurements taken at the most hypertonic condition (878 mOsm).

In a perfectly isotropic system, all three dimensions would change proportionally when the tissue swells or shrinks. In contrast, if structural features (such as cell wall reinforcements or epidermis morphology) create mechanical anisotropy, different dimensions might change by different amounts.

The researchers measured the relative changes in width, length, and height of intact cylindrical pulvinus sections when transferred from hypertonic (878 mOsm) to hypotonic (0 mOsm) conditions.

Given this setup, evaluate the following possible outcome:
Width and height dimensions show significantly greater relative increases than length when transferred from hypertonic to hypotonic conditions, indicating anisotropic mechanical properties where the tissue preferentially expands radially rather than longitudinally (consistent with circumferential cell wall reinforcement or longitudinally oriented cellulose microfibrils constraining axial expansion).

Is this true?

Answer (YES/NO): NO